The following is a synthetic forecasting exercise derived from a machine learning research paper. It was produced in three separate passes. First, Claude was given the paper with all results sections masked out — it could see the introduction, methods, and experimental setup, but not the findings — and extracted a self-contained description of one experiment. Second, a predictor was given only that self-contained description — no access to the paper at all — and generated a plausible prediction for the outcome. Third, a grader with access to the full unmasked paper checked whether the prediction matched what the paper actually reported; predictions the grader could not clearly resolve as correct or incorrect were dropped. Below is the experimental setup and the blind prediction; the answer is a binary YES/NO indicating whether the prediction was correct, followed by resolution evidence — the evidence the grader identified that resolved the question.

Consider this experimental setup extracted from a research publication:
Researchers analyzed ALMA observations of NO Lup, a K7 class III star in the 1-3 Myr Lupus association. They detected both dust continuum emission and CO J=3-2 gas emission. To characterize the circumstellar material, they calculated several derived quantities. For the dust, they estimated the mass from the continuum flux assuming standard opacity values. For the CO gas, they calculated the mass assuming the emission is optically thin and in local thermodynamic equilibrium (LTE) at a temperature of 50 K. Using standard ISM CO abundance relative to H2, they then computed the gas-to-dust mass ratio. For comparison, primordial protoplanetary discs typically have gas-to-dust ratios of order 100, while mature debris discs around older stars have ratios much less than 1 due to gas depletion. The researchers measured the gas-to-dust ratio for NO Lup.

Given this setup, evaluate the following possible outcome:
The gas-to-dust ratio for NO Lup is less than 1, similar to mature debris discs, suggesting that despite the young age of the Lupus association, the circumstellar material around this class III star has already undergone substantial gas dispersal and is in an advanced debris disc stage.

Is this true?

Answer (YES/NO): NO